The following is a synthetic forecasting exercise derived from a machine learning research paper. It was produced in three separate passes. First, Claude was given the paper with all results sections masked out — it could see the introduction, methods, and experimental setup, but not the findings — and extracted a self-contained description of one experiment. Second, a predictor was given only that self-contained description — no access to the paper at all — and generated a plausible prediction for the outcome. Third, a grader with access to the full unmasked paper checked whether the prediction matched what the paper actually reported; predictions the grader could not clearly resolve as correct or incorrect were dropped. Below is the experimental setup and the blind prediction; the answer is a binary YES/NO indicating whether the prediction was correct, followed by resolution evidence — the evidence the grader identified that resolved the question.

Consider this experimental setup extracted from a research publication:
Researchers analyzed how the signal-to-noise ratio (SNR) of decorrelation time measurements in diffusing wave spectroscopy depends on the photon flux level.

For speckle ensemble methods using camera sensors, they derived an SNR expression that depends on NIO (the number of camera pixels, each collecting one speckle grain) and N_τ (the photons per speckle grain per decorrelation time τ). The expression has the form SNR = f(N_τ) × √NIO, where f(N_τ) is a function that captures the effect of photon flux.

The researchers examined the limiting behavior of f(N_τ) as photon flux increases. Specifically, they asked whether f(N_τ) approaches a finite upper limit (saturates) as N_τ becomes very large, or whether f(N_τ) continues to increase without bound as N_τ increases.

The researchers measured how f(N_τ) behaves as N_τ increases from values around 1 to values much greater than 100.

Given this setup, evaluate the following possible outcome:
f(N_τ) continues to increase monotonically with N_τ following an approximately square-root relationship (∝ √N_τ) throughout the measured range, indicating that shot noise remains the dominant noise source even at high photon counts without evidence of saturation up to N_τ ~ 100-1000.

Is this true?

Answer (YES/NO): NO